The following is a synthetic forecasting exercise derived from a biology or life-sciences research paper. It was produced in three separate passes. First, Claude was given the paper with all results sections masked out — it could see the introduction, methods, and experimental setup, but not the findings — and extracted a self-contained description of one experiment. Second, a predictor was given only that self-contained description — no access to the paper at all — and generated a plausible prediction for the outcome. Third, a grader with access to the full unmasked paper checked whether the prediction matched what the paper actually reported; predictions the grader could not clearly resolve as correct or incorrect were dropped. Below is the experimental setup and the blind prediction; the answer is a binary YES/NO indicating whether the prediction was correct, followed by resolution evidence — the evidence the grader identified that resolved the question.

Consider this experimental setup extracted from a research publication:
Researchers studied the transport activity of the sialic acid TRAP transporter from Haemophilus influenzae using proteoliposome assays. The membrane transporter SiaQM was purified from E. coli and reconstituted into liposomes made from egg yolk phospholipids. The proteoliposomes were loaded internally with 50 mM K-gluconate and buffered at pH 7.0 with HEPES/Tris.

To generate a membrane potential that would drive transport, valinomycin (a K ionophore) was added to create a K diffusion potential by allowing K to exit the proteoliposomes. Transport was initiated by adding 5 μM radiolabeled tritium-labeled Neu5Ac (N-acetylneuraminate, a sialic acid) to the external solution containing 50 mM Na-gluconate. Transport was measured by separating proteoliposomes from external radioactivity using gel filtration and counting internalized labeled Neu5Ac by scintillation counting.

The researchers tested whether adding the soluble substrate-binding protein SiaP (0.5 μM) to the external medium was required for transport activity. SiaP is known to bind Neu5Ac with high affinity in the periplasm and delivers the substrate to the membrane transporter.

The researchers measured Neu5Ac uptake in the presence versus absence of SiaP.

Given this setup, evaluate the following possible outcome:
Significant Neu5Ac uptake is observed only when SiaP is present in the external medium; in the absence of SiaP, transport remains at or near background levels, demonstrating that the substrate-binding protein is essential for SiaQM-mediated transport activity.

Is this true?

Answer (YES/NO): YES